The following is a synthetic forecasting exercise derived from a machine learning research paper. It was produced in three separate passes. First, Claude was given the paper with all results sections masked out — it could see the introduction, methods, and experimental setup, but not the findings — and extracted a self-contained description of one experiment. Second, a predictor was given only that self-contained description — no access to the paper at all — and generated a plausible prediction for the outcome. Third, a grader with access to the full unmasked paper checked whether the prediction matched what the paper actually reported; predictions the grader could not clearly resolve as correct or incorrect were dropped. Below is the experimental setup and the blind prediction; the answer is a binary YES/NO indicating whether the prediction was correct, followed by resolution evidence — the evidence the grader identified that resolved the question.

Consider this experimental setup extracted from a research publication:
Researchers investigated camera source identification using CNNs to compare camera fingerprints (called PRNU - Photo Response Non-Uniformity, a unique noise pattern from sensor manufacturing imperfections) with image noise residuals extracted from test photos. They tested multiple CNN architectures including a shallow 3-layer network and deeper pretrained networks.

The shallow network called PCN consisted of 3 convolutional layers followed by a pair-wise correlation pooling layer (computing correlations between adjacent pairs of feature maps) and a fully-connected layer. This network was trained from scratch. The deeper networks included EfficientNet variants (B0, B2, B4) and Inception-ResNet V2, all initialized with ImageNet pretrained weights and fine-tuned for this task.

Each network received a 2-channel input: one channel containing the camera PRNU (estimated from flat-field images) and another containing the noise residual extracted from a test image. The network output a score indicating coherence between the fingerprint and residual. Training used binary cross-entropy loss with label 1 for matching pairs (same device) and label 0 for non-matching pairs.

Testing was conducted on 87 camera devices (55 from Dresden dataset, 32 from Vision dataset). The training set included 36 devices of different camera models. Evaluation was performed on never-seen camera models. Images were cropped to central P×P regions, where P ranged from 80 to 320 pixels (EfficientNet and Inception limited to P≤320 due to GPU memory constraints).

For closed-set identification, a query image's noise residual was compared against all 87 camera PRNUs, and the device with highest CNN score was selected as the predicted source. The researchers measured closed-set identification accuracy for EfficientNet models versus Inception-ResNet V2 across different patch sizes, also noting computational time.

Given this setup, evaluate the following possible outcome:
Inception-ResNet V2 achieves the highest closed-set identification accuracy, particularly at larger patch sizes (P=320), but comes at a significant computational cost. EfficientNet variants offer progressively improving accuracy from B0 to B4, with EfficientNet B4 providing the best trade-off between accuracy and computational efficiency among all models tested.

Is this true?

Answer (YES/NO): NO